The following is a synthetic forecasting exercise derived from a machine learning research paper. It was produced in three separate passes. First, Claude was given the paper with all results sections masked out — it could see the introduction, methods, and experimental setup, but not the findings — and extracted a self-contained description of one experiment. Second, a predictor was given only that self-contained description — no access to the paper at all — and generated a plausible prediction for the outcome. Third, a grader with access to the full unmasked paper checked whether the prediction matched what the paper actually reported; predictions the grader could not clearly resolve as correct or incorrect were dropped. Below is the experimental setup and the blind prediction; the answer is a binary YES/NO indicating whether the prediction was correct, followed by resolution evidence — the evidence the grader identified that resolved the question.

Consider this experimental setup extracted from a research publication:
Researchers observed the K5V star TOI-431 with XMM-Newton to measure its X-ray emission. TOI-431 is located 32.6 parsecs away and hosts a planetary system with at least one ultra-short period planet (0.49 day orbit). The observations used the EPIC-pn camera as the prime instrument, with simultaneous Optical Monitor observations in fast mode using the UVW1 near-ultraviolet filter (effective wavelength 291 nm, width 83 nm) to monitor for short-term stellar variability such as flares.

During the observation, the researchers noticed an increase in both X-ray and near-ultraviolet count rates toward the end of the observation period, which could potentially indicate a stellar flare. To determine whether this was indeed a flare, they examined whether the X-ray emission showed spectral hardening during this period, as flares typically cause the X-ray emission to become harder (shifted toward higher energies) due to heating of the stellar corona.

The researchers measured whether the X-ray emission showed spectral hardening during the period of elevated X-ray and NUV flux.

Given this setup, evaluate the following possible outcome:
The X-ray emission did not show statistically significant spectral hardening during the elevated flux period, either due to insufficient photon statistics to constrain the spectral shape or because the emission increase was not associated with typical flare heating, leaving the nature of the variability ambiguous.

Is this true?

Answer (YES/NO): YES